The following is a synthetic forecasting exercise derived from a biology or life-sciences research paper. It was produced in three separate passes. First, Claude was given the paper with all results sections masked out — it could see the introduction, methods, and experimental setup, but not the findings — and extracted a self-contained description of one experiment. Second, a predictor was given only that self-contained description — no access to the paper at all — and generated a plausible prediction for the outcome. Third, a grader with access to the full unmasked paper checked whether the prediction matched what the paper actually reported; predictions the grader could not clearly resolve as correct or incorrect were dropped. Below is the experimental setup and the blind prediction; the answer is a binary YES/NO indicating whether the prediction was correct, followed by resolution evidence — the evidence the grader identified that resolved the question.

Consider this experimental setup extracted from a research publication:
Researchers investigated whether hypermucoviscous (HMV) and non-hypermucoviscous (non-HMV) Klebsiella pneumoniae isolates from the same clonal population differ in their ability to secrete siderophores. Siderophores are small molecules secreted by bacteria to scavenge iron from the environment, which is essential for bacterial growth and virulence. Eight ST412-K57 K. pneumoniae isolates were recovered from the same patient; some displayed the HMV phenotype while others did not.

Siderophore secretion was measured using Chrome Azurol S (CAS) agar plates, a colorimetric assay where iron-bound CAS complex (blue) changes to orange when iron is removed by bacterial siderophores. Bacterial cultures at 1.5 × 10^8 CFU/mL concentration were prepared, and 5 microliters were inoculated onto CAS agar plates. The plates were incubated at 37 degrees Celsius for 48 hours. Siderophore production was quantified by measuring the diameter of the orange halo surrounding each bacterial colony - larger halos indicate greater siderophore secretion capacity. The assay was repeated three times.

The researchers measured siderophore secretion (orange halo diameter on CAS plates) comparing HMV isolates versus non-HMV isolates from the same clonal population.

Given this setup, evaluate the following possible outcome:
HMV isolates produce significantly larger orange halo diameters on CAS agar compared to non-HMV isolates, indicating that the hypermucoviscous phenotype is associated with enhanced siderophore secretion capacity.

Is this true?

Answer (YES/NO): NO